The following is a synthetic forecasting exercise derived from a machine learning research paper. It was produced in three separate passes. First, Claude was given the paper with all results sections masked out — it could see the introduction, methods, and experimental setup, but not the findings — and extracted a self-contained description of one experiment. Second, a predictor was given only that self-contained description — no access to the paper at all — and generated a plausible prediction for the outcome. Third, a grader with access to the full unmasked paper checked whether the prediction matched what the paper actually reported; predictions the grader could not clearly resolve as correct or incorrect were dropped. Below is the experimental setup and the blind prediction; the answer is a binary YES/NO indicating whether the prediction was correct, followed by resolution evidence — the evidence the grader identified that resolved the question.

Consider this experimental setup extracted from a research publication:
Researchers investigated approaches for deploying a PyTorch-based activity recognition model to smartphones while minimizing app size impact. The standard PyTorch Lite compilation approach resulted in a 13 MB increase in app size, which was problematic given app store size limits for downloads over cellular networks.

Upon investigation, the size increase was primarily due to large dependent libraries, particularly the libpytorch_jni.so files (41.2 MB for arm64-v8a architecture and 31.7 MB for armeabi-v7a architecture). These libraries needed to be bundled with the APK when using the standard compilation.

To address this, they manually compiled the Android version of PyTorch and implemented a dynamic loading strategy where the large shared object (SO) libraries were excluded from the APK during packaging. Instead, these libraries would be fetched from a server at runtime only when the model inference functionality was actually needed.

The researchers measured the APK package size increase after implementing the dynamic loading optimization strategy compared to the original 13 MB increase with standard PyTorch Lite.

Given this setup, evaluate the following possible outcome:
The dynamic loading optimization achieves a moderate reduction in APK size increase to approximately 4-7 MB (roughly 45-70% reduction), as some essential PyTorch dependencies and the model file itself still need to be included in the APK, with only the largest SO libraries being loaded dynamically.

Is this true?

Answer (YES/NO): NO